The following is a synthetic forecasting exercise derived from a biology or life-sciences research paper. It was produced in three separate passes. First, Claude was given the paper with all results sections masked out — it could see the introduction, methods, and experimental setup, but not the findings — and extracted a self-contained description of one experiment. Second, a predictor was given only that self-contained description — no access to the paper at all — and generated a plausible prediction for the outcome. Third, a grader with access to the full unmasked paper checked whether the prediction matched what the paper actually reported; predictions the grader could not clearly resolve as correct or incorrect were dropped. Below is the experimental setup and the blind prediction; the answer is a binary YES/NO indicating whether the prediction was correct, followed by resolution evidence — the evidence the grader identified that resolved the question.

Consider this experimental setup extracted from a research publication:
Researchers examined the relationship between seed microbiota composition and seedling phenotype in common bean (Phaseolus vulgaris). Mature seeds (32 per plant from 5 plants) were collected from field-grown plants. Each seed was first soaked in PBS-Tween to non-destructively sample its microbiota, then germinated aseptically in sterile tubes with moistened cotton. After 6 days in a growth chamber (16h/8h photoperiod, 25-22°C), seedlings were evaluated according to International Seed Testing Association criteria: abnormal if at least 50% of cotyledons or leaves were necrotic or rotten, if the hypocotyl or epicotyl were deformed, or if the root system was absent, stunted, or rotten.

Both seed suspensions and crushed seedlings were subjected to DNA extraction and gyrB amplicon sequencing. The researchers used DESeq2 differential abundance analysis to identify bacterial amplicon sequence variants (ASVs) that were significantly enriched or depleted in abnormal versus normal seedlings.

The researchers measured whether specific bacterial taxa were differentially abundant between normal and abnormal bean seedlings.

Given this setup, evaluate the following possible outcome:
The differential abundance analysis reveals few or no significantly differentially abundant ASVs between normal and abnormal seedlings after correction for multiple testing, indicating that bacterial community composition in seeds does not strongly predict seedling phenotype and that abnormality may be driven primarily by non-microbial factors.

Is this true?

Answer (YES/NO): NO